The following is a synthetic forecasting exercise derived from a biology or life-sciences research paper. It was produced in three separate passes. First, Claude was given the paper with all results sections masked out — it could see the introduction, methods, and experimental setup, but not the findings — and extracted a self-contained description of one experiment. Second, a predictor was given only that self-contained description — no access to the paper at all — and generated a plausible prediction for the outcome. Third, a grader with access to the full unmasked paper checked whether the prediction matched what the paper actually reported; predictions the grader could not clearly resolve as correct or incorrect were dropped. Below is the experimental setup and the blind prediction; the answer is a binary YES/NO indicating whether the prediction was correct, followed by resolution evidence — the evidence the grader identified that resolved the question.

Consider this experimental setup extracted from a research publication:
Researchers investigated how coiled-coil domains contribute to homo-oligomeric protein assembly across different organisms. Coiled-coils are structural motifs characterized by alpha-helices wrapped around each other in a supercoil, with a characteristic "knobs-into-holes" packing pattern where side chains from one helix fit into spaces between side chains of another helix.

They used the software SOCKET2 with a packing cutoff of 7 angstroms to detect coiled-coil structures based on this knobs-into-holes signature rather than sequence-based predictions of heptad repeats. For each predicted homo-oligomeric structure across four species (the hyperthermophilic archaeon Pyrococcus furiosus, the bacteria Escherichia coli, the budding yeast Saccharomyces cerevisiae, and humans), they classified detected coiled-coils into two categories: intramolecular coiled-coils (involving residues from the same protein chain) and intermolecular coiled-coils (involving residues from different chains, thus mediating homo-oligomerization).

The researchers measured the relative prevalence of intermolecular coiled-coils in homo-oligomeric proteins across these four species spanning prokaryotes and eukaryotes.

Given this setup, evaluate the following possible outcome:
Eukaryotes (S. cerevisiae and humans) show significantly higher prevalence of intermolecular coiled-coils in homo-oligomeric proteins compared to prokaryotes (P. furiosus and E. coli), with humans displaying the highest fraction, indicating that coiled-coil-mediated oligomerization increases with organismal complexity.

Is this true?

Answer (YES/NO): YES